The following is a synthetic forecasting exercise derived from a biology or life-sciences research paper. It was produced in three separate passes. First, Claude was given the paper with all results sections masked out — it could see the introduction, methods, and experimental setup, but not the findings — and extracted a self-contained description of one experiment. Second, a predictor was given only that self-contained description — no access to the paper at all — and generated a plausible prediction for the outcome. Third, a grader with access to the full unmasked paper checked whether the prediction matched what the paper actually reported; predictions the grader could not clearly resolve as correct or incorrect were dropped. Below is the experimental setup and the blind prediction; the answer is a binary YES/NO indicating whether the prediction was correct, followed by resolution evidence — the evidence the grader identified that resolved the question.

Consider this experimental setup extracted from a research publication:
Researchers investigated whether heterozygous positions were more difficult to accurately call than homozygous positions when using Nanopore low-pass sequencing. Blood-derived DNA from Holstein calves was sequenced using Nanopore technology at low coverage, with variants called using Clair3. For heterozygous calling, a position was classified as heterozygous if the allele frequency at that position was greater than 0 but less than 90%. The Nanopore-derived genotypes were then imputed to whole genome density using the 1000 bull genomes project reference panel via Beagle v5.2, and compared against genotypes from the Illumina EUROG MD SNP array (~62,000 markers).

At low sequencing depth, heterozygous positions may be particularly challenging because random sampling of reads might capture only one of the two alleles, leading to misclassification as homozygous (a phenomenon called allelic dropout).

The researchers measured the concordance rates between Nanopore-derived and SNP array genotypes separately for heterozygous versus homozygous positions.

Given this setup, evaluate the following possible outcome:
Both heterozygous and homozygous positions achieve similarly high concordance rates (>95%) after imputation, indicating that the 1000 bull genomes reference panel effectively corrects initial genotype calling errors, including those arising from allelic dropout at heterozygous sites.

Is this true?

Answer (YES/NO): NO